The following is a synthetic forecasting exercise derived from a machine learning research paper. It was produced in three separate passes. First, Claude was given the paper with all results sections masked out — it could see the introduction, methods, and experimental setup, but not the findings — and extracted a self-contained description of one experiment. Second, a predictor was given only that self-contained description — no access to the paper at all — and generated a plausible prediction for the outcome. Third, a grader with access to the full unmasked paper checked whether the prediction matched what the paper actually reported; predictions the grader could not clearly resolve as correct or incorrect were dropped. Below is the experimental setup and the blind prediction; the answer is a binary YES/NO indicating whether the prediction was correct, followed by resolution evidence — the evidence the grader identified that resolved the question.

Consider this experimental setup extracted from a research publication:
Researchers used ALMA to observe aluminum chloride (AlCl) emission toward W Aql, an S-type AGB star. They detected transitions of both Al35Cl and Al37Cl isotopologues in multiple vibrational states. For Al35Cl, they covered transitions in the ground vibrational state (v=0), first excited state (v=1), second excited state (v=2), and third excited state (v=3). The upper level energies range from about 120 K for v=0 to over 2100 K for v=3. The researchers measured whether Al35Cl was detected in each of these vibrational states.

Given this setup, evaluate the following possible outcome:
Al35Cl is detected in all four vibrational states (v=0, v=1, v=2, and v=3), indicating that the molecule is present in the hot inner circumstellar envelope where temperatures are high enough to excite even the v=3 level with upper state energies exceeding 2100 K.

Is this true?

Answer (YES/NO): NO